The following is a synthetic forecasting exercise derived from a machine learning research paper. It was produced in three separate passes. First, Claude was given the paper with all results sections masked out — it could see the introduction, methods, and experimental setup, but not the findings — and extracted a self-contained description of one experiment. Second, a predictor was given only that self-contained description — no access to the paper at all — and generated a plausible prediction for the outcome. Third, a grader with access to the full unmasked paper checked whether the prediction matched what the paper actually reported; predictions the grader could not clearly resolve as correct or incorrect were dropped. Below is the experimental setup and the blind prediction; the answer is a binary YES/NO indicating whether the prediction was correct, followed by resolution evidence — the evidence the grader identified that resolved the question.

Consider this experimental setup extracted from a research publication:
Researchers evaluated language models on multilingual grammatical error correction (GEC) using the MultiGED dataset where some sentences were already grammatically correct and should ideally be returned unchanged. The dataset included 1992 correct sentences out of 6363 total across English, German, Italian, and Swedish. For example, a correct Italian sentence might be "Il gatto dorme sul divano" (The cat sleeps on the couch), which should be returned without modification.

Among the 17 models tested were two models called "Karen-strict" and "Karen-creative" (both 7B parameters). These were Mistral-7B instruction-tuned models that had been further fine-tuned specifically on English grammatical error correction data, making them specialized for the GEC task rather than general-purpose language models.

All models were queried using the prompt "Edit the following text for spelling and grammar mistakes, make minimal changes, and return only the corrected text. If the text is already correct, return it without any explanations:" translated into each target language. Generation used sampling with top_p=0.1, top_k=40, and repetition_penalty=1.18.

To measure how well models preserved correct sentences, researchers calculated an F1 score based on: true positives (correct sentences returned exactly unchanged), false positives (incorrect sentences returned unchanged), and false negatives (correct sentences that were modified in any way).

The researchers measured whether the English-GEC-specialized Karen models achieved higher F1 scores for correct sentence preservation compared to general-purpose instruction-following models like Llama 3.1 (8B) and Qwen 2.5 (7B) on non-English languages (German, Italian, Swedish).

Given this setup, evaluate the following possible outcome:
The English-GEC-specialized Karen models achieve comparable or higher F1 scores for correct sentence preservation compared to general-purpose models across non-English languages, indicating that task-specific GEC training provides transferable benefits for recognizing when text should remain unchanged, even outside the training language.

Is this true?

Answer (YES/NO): NO